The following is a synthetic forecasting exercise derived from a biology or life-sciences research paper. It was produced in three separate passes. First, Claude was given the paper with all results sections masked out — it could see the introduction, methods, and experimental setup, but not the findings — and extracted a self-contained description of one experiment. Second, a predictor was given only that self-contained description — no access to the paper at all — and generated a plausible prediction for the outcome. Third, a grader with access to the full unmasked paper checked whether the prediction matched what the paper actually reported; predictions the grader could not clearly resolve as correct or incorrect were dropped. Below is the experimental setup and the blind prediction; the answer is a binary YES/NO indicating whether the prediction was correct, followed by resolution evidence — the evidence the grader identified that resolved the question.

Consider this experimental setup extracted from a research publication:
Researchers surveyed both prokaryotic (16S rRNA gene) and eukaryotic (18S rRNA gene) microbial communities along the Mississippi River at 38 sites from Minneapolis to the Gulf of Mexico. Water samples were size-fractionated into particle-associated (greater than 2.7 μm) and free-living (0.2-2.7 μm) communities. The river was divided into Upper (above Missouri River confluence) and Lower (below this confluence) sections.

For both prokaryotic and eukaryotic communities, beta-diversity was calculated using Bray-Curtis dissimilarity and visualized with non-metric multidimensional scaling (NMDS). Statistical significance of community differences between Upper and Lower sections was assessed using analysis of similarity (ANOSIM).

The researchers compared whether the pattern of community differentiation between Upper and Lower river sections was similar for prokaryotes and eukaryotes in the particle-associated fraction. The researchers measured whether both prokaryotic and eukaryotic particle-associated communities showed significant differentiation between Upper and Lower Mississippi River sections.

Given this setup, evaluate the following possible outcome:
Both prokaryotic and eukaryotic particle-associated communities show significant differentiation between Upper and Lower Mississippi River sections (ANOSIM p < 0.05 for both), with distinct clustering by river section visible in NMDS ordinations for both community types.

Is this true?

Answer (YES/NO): YES